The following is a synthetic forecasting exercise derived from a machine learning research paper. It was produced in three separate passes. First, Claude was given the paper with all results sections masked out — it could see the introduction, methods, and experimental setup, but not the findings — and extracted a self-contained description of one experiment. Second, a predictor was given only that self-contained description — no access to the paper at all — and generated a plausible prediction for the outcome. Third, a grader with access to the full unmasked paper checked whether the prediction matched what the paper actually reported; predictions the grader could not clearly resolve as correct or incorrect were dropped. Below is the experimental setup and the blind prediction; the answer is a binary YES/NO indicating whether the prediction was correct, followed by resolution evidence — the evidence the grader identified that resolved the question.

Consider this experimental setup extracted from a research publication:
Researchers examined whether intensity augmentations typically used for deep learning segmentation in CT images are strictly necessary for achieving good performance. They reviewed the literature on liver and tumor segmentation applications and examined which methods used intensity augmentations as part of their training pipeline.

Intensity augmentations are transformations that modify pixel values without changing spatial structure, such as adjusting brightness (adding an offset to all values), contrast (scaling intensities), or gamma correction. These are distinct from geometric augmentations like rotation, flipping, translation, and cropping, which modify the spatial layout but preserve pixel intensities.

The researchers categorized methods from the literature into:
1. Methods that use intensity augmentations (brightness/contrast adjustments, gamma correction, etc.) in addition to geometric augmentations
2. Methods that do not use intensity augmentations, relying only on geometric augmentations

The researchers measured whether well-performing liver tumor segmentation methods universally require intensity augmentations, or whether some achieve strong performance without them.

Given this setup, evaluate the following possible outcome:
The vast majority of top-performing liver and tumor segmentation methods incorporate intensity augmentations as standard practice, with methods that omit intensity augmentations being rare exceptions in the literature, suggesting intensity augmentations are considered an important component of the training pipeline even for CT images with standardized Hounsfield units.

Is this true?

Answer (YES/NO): NO